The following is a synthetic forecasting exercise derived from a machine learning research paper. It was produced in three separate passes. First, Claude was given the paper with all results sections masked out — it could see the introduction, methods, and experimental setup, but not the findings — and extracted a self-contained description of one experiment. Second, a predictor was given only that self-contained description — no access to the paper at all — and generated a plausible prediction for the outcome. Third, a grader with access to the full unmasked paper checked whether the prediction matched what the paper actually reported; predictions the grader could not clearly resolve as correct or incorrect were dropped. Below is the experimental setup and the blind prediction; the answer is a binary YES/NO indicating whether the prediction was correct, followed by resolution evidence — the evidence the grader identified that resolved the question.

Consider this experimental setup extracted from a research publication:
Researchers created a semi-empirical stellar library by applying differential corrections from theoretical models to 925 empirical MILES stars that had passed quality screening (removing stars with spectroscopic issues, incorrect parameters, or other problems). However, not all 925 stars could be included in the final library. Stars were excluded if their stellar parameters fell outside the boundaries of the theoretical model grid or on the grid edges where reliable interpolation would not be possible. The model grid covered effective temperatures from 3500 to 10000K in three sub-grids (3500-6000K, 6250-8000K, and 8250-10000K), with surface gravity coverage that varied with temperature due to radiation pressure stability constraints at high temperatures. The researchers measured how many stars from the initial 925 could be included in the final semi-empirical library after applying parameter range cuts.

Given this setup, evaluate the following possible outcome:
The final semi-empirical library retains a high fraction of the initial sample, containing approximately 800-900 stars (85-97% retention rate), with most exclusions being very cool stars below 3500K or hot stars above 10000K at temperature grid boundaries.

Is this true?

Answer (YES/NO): YES